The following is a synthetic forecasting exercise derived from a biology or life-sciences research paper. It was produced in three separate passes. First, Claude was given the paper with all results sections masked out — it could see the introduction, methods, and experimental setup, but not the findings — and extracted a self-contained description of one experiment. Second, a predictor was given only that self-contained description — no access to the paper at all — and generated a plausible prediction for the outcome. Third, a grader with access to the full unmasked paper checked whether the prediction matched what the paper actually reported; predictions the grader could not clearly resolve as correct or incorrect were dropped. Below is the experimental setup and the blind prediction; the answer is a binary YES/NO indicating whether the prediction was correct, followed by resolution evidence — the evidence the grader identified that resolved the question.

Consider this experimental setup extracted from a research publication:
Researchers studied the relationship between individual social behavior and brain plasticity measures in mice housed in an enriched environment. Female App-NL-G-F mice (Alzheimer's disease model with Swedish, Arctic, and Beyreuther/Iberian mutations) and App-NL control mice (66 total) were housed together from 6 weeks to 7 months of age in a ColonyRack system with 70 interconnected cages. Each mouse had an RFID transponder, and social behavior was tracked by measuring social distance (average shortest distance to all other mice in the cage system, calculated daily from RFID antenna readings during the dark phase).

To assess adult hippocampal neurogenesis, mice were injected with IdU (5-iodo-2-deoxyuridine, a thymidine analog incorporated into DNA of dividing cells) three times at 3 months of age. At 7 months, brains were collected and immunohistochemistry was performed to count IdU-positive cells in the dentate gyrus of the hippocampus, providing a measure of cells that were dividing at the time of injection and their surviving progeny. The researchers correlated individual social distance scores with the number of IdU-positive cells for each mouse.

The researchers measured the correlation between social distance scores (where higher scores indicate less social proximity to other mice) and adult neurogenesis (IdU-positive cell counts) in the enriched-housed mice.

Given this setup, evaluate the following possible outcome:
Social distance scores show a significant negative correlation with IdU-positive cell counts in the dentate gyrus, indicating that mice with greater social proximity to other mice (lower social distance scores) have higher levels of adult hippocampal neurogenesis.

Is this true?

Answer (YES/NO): NO